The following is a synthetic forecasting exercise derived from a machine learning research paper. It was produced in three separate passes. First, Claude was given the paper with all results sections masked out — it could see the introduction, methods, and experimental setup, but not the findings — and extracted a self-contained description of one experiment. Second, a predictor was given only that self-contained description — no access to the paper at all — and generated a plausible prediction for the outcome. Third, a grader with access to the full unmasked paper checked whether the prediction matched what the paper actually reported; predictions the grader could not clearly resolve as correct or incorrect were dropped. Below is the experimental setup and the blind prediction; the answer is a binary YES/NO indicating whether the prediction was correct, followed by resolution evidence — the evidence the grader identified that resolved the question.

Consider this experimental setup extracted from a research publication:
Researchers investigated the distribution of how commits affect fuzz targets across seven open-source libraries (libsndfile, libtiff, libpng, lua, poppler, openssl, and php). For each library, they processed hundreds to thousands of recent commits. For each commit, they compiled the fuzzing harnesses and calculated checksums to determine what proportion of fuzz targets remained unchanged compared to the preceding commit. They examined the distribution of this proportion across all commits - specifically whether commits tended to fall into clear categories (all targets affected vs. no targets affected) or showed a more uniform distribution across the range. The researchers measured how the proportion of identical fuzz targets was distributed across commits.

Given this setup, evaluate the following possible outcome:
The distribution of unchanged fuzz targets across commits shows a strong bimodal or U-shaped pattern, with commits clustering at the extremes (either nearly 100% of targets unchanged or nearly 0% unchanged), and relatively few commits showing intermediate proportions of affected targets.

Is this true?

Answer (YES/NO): YES